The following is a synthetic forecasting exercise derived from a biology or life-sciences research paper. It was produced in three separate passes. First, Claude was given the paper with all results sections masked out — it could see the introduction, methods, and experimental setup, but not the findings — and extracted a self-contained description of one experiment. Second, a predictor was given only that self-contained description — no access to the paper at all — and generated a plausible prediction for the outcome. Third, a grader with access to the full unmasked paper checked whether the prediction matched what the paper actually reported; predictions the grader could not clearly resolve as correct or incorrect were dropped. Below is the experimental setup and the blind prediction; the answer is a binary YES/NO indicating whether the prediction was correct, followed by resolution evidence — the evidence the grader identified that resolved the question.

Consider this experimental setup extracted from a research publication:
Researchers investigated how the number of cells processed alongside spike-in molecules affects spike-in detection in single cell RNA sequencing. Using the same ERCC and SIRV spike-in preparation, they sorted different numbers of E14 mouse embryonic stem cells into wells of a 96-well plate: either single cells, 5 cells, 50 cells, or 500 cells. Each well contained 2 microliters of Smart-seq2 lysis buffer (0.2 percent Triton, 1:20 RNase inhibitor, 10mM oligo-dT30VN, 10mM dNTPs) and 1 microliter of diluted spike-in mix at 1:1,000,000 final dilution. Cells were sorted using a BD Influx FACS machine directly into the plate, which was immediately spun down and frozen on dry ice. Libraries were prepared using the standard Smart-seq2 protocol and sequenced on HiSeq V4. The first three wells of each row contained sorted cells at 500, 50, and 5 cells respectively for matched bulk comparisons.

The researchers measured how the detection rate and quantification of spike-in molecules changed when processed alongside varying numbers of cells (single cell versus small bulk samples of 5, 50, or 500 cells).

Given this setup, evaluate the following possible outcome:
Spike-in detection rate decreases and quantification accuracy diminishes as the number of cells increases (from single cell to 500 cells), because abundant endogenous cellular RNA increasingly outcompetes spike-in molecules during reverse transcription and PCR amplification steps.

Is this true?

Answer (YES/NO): NO